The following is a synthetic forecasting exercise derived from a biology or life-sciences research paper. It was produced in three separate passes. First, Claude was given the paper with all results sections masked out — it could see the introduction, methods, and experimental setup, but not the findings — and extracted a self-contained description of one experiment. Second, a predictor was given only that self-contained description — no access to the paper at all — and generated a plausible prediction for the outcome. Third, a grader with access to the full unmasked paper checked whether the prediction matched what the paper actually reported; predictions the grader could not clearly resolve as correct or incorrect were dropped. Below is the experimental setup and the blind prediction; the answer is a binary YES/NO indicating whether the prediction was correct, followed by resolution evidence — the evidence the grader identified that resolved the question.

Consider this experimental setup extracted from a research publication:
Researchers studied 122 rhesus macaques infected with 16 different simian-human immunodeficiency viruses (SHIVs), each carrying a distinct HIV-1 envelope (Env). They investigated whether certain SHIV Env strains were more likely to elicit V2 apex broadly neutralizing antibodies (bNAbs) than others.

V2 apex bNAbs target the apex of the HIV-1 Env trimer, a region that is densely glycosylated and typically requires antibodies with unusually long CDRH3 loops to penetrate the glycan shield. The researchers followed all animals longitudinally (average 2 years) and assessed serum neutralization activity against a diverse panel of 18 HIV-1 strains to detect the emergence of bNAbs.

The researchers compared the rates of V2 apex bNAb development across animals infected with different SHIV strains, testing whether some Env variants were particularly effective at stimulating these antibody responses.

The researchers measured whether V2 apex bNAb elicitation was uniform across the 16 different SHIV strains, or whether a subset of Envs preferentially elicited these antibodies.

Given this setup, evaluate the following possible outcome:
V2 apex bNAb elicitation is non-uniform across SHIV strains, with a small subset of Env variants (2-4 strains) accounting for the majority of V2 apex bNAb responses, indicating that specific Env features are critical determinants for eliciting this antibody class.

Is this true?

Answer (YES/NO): NO